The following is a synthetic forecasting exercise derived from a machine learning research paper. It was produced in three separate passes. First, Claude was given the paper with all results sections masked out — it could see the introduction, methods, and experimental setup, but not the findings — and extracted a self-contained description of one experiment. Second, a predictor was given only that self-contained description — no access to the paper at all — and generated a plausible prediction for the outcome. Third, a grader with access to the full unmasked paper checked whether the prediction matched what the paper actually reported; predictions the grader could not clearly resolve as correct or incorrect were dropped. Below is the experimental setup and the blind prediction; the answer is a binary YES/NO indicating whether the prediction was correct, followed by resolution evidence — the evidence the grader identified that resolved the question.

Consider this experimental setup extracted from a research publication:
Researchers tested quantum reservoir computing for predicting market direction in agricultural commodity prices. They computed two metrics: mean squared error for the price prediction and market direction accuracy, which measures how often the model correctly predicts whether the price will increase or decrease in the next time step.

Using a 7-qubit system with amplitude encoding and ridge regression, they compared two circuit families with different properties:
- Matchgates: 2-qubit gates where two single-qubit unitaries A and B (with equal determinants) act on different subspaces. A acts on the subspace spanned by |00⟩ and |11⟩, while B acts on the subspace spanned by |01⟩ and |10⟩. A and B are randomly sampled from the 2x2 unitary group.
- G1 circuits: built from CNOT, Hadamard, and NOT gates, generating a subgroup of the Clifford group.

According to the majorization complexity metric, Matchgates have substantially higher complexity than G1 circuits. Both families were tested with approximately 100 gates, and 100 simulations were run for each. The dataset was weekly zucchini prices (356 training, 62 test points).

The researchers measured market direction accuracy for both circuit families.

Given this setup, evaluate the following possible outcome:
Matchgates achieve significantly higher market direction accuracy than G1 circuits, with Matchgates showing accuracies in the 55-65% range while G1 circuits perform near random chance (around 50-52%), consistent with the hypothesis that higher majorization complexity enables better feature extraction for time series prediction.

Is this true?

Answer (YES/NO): NO